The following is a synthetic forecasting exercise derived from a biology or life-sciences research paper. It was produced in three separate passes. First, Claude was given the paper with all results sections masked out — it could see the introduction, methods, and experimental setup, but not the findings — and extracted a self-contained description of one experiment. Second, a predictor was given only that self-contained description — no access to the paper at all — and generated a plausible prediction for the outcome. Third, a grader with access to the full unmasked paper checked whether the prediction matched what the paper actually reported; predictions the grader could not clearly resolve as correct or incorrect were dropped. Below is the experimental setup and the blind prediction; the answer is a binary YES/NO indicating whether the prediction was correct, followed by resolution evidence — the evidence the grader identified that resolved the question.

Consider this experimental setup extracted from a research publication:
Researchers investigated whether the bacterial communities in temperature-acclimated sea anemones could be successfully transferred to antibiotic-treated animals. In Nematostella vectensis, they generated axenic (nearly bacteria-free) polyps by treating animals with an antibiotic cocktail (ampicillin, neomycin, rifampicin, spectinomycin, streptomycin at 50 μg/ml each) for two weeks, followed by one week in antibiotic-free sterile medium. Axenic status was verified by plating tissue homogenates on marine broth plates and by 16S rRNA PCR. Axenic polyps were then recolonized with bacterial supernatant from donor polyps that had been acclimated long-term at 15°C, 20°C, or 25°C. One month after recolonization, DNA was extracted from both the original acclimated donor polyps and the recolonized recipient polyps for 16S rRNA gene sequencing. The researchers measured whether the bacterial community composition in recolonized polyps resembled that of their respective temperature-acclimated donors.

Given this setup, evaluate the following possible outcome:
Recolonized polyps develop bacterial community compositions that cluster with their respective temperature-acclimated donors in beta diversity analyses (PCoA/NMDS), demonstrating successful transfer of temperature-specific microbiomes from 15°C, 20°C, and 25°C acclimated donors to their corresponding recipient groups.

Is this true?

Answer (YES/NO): YES